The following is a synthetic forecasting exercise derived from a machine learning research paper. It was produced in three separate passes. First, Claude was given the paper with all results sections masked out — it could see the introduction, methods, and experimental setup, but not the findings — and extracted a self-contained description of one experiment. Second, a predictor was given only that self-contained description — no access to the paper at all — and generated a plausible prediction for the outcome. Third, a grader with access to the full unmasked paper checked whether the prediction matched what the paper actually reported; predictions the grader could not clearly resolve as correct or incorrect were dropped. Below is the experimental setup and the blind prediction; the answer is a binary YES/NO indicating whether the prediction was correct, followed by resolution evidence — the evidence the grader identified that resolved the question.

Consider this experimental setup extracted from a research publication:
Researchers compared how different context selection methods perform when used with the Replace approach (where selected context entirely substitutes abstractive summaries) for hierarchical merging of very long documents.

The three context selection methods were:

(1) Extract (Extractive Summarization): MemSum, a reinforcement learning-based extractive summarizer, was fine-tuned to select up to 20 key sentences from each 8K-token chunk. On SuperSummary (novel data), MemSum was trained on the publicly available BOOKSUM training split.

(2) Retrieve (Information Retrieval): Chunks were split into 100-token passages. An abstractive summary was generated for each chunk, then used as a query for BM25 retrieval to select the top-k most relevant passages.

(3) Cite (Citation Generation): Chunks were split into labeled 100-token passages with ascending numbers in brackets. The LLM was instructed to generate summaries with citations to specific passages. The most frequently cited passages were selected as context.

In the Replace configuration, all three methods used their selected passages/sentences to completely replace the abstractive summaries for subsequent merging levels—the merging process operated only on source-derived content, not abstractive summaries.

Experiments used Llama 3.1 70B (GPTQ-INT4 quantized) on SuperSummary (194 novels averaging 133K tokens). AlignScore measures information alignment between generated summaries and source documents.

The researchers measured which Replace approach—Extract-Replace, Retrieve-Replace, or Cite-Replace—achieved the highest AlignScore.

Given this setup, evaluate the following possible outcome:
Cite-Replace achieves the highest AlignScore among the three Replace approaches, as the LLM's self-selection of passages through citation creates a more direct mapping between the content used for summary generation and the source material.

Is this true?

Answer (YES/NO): YES